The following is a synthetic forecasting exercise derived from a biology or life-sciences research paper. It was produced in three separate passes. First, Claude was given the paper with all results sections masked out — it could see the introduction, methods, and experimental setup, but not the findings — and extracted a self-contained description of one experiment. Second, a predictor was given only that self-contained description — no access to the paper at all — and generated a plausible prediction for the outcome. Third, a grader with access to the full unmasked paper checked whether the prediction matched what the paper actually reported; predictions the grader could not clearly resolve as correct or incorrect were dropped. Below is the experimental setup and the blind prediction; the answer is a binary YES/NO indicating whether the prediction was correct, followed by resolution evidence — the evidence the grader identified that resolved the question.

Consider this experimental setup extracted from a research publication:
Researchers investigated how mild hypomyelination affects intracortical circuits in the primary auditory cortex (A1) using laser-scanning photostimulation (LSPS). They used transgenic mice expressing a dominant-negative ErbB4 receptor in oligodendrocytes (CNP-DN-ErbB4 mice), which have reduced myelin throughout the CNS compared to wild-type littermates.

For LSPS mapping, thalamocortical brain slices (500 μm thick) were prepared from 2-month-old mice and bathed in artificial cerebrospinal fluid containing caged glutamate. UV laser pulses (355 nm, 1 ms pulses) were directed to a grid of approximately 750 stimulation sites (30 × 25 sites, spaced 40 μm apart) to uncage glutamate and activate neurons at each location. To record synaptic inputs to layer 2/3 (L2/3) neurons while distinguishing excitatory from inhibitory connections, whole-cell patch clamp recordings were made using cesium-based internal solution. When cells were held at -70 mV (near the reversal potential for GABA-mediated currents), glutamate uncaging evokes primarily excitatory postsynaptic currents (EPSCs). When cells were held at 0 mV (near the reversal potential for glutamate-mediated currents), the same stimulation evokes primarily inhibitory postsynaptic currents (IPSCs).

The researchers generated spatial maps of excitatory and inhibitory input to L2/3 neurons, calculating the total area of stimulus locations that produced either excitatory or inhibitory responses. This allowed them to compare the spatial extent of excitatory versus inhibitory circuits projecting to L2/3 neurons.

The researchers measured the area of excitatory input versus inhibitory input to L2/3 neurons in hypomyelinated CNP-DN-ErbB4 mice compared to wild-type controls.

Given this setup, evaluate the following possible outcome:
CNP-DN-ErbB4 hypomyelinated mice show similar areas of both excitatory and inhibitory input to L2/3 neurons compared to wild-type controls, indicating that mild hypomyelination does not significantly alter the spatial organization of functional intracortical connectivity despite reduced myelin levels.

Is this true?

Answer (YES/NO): NO